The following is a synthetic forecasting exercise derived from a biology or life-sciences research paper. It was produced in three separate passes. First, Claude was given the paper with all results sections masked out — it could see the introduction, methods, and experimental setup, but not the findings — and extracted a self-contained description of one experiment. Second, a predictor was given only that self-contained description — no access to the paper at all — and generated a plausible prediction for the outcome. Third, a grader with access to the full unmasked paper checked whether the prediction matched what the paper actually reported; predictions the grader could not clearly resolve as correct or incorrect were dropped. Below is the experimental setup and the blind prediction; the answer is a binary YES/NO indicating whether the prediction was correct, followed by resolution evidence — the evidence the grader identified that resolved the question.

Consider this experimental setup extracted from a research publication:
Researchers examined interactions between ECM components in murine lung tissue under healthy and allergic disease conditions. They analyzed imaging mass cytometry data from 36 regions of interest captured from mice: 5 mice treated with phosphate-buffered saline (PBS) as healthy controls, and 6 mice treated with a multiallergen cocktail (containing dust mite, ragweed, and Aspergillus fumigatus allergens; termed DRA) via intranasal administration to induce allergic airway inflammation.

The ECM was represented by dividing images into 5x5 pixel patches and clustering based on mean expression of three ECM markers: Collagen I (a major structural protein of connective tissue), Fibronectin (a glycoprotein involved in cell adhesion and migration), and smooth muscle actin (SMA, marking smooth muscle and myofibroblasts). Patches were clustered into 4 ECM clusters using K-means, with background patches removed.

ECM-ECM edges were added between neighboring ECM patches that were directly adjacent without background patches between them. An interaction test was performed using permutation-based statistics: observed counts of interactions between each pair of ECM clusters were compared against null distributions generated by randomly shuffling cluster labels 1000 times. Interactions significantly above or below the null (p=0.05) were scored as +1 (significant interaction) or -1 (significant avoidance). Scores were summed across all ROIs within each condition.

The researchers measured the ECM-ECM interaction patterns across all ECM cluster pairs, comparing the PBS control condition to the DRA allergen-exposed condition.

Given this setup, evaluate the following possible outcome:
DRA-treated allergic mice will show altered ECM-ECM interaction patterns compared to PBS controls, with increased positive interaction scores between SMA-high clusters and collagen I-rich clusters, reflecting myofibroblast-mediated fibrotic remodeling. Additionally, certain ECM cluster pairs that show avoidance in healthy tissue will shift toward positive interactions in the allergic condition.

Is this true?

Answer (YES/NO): NO